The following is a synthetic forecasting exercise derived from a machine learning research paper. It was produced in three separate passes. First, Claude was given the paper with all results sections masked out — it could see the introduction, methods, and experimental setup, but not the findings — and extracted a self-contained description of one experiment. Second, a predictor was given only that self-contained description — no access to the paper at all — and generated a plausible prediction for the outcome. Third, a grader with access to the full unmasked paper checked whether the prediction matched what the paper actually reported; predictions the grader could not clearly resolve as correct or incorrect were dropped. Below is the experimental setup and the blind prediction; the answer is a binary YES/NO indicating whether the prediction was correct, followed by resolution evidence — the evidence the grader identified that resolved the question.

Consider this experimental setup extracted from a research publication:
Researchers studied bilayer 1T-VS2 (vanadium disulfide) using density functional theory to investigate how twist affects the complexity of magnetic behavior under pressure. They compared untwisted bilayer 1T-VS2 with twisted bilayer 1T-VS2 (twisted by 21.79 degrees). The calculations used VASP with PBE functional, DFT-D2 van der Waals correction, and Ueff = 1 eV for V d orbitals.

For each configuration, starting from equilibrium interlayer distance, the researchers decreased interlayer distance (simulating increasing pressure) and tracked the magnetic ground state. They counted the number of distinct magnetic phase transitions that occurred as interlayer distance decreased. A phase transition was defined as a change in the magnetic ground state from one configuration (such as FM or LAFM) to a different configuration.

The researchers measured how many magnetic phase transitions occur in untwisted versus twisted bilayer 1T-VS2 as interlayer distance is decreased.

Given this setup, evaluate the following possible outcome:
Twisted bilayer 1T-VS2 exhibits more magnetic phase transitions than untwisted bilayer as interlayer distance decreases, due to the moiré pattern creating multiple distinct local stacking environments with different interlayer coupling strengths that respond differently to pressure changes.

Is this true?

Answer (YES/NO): YES